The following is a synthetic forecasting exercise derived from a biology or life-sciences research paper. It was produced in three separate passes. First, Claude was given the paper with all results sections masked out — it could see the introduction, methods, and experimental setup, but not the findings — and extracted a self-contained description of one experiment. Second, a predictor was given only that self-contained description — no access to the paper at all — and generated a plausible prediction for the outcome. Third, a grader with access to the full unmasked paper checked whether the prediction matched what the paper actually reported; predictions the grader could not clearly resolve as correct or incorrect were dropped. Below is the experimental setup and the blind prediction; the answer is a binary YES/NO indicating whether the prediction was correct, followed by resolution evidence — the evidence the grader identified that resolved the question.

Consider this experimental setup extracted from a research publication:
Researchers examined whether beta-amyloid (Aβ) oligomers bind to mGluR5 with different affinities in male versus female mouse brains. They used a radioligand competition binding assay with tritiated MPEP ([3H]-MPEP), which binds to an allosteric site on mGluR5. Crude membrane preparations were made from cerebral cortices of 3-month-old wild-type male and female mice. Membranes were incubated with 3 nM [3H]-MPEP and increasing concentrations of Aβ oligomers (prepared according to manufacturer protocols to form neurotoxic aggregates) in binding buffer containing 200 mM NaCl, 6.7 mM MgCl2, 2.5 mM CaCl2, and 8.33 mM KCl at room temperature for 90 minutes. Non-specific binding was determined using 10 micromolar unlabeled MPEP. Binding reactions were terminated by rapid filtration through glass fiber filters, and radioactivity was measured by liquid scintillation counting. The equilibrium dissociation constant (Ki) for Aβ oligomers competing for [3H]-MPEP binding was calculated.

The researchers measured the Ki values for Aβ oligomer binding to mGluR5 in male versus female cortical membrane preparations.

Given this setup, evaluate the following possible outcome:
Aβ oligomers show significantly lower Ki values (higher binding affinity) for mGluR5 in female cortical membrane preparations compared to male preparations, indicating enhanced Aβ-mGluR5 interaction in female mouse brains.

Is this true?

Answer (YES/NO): NO